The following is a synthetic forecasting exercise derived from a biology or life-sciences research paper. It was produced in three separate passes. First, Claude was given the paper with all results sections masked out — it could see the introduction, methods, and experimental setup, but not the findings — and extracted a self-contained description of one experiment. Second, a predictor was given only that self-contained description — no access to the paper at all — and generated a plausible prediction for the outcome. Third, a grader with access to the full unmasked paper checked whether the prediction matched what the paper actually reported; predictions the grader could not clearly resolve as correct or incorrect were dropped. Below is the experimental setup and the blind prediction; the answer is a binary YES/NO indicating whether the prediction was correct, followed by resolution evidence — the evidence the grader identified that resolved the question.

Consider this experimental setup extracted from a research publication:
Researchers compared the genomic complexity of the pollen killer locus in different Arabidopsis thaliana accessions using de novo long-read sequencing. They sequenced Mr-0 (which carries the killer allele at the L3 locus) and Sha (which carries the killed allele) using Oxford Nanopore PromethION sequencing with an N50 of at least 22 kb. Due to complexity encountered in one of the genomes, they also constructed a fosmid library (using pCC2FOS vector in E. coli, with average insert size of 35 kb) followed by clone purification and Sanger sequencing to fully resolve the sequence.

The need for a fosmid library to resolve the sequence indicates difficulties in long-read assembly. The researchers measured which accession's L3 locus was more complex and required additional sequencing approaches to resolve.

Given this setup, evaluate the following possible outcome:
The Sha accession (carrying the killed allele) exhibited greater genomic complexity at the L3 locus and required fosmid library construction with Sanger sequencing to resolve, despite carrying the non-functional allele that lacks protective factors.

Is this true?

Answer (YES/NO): NO